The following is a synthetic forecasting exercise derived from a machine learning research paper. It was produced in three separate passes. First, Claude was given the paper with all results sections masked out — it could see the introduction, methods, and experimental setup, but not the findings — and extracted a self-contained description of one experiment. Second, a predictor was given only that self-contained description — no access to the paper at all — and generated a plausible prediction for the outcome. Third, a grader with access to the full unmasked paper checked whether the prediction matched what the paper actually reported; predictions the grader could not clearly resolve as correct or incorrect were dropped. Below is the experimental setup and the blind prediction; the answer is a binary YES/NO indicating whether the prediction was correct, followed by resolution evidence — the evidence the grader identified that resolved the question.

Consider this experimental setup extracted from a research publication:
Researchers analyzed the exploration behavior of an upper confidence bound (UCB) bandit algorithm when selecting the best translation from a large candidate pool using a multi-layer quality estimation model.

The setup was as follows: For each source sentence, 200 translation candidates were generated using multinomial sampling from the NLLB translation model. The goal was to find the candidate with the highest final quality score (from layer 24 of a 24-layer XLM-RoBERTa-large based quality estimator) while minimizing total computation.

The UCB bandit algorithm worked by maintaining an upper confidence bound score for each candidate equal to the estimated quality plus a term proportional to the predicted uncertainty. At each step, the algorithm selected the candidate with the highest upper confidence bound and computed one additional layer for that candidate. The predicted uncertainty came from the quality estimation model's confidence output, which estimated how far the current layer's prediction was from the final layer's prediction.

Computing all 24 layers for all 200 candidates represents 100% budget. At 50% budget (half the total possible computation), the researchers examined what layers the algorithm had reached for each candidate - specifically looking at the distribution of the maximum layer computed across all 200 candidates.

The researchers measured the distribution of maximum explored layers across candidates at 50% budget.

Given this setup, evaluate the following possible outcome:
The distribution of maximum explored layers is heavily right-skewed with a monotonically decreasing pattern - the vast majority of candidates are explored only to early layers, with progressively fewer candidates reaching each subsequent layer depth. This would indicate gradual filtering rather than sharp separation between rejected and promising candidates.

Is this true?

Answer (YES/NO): NO